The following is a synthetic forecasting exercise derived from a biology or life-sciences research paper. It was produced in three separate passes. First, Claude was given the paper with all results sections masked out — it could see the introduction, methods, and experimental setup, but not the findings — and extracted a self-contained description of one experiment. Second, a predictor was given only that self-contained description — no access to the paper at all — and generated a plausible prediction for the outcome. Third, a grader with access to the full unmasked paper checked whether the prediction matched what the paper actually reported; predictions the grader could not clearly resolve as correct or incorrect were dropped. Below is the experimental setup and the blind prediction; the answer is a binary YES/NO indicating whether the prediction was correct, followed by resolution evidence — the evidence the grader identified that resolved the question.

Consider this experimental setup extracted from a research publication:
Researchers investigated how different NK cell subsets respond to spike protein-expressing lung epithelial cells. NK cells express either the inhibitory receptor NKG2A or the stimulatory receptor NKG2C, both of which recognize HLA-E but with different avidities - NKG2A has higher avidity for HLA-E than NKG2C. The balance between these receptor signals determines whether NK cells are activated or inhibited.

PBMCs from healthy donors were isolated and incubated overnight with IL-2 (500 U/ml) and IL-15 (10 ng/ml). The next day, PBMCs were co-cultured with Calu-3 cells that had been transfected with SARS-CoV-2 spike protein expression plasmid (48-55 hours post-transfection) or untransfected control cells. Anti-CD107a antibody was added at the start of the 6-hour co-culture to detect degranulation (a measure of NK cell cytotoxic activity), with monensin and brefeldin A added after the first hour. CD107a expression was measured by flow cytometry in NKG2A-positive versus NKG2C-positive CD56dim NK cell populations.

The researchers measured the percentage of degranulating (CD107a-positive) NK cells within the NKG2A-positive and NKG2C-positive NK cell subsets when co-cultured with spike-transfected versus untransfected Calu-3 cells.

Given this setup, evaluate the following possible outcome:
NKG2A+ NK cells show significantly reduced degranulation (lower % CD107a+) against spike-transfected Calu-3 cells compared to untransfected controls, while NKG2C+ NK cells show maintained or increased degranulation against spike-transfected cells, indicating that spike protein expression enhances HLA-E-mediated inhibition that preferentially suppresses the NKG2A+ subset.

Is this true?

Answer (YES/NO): YES